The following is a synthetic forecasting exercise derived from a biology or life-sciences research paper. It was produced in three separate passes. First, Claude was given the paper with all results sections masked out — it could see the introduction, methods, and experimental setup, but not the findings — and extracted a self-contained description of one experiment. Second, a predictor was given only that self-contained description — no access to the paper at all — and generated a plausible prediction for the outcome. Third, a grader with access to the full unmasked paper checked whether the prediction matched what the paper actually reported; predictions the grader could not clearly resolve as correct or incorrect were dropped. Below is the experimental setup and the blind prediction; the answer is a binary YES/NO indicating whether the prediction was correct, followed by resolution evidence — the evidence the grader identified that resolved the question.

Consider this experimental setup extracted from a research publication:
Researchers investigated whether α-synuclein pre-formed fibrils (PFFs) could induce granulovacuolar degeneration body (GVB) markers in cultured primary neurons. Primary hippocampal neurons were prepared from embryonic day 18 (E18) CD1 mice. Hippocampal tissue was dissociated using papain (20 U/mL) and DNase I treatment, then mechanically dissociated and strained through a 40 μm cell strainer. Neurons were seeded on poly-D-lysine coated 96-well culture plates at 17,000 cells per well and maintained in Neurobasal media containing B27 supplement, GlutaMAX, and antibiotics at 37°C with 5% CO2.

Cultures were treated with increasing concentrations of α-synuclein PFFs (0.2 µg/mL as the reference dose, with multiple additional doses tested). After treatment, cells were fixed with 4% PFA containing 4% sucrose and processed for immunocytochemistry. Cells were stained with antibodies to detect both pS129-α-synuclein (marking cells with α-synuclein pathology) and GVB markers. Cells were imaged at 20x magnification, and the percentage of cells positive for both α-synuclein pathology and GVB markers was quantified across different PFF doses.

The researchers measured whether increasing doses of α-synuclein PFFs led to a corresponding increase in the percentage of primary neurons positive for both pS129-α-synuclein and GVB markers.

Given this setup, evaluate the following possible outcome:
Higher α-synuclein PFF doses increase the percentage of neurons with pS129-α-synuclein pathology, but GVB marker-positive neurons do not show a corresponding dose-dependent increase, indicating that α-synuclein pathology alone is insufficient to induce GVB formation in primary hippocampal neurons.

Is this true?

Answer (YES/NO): NO